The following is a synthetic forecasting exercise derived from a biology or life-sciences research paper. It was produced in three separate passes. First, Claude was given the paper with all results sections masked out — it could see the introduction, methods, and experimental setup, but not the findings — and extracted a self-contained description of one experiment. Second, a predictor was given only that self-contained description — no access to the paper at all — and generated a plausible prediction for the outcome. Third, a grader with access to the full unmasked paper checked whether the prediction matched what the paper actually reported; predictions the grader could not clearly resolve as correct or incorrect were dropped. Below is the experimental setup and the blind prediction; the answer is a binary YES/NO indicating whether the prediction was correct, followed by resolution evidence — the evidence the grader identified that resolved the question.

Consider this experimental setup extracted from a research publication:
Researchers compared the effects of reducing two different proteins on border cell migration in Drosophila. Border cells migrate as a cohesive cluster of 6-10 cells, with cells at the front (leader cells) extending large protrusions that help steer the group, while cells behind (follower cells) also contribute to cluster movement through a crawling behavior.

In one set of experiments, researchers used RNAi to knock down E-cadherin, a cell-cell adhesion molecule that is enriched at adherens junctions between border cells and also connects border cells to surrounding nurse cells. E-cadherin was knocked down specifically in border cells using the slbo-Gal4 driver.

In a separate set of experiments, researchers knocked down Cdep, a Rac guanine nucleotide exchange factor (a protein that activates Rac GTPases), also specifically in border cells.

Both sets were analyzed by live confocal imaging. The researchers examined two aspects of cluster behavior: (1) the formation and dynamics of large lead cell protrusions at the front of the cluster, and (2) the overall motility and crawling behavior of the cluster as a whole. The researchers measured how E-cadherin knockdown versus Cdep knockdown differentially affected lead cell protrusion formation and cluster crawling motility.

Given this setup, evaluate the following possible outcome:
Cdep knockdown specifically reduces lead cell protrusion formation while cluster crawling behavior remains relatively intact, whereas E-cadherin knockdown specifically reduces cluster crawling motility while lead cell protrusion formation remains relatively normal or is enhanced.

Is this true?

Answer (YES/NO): NO